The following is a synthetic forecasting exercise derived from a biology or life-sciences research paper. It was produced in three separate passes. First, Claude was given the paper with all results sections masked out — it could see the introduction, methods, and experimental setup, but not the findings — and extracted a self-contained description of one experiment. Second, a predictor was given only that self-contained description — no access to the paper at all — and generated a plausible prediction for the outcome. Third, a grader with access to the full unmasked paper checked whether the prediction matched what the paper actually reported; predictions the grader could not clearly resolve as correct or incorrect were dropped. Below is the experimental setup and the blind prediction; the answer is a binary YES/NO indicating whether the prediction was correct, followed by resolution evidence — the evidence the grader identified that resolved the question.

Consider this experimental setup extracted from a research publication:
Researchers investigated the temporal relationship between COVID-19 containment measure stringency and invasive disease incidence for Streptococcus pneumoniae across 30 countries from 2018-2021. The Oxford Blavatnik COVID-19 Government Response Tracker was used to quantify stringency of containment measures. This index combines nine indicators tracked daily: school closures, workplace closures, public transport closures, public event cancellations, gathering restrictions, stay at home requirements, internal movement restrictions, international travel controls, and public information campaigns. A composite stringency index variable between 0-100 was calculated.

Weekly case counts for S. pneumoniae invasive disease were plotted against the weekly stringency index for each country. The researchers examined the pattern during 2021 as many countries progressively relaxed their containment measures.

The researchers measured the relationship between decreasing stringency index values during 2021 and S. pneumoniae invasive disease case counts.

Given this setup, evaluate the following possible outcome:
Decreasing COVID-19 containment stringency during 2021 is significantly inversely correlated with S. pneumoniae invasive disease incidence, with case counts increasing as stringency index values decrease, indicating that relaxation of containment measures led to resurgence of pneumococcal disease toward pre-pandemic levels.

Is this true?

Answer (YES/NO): YES